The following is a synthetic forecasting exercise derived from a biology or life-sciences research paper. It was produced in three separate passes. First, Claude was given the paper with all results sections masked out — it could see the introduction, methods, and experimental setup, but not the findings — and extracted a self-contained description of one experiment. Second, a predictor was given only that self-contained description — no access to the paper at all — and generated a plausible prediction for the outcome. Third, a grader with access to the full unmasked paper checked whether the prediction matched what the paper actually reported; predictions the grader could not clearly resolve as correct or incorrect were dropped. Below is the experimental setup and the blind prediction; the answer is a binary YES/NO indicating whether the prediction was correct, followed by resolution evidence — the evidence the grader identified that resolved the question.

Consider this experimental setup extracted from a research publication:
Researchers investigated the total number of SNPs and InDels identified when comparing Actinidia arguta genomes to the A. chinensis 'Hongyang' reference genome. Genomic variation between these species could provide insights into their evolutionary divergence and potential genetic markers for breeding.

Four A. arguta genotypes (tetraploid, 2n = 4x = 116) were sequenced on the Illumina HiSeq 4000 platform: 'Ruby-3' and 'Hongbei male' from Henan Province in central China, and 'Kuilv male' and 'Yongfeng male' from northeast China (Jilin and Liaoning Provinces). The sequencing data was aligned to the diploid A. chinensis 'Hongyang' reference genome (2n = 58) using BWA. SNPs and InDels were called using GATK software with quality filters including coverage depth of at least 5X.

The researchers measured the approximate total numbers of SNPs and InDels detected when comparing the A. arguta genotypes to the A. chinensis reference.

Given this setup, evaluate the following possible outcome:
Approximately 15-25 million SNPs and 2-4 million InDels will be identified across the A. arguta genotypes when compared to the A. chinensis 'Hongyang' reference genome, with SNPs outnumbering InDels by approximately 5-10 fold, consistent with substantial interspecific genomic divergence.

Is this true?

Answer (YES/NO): NO